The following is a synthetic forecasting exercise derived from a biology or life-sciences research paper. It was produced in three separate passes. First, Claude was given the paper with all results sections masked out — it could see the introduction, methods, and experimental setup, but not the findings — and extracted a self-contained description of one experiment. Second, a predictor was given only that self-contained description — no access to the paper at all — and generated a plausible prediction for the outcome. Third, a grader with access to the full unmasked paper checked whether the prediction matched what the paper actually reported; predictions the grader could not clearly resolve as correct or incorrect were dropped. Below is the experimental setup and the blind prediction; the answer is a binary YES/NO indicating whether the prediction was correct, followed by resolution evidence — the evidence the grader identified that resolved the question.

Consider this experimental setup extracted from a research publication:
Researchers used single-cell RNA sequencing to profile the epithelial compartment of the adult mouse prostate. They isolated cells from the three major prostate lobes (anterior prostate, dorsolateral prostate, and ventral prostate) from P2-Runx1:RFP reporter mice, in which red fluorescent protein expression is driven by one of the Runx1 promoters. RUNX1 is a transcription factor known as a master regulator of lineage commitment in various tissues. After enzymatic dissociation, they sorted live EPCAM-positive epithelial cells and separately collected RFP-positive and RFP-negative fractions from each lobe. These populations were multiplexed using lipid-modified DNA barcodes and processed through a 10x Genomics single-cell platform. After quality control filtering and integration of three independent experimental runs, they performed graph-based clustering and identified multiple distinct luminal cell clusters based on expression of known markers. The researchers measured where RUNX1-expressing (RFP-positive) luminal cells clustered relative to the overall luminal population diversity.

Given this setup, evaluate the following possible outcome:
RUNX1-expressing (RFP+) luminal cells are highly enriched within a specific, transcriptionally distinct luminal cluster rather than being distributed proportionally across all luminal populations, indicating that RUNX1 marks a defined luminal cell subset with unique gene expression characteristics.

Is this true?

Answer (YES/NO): YES